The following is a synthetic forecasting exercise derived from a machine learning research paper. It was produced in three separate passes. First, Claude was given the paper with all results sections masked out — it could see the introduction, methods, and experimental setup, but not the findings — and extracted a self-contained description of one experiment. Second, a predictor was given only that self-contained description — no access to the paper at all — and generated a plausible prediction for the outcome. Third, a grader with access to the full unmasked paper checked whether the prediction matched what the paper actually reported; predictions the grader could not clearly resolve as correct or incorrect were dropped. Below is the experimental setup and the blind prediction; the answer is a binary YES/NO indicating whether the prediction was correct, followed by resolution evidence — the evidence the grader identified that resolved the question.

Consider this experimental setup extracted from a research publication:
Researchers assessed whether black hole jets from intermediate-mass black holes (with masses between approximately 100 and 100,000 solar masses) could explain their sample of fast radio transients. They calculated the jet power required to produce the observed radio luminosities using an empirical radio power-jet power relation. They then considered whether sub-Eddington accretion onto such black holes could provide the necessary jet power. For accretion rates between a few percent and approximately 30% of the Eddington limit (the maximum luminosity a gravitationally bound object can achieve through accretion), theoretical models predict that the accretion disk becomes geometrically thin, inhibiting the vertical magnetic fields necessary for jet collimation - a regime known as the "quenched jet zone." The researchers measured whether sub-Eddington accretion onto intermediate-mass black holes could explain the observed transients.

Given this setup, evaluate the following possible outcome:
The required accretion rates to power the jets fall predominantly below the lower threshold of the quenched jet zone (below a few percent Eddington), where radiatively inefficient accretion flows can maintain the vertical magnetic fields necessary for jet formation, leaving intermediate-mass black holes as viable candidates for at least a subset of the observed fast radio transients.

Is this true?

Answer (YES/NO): NO